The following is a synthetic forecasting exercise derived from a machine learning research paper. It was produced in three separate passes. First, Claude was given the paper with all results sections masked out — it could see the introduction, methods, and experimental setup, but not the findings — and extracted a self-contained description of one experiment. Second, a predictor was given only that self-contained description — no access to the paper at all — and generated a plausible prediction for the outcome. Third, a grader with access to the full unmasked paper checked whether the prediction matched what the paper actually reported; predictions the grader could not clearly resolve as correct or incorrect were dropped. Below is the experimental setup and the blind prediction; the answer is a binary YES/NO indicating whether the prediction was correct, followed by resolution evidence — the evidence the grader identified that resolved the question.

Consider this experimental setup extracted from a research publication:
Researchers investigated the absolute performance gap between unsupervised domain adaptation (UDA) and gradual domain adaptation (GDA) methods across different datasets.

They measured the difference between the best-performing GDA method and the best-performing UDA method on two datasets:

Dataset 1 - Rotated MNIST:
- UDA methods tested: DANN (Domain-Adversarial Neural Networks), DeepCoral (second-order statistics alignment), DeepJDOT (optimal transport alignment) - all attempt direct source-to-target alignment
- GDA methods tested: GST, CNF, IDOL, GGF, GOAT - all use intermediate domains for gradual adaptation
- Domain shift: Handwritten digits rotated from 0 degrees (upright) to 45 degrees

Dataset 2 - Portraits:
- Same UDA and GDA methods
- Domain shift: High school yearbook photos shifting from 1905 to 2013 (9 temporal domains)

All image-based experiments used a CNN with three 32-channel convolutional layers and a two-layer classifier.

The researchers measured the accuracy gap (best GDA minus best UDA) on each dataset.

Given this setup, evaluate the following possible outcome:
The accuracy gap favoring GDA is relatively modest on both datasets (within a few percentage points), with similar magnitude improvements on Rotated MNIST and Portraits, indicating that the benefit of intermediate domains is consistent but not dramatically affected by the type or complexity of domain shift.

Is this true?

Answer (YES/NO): NO